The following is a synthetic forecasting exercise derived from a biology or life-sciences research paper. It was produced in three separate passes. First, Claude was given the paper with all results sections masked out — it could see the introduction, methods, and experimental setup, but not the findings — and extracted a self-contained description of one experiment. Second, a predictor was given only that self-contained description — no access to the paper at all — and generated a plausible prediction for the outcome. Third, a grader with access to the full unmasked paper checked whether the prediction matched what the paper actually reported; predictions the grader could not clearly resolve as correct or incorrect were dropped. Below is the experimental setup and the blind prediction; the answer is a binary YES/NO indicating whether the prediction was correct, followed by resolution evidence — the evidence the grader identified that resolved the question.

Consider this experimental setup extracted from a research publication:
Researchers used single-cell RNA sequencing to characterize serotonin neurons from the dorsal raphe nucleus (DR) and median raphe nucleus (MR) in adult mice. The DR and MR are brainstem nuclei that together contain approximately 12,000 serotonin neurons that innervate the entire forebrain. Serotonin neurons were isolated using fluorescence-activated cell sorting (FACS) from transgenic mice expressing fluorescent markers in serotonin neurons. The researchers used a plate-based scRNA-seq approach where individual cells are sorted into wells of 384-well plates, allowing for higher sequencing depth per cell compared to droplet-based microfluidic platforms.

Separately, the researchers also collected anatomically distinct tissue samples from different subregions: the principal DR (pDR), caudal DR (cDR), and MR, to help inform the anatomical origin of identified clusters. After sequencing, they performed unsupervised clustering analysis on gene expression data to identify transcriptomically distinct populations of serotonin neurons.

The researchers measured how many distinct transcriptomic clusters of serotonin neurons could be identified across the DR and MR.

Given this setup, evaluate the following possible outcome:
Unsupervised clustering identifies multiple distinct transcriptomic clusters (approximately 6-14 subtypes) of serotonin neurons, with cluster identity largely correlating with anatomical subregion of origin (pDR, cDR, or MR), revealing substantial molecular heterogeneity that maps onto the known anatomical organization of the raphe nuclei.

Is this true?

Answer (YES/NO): YES